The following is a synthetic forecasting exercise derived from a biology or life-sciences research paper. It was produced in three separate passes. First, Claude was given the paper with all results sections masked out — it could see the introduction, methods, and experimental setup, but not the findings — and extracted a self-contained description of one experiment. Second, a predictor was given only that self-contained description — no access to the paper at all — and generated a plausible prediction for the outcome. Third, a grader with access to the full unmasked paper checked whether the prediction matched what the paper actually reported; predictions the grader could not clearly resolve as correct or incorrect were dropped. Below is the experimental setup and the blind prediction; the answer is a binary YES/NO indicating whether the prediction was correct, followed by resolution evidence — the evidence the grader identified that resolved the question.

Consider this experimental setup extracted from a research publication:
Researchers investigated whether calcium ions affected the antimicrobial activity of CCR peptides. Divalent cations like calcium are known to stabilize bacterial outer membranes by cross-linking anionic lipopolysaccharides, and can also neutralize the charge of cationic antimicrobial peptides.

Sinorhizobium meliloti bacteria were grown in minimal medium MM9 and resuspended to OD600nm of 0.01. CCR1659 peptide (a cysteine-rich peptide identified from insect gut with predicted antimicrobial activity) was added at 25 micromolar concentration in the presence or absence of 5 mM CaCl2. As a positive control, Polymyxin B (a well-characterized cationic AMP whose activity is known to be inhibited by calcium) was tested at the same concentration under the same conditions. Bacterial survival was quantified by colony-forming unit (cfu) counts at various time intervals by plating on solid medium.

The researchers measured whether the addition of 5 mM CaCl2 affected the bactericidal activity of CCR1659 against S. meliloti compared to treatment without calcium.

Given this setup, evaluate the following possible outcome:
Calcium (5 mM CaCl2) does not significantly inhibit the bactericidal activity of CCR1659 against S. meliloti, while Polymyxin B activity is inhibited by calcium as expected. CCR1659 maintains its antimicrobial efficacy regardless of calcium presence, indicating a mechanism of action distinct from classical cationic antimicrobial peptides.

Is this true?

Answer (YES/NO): NO